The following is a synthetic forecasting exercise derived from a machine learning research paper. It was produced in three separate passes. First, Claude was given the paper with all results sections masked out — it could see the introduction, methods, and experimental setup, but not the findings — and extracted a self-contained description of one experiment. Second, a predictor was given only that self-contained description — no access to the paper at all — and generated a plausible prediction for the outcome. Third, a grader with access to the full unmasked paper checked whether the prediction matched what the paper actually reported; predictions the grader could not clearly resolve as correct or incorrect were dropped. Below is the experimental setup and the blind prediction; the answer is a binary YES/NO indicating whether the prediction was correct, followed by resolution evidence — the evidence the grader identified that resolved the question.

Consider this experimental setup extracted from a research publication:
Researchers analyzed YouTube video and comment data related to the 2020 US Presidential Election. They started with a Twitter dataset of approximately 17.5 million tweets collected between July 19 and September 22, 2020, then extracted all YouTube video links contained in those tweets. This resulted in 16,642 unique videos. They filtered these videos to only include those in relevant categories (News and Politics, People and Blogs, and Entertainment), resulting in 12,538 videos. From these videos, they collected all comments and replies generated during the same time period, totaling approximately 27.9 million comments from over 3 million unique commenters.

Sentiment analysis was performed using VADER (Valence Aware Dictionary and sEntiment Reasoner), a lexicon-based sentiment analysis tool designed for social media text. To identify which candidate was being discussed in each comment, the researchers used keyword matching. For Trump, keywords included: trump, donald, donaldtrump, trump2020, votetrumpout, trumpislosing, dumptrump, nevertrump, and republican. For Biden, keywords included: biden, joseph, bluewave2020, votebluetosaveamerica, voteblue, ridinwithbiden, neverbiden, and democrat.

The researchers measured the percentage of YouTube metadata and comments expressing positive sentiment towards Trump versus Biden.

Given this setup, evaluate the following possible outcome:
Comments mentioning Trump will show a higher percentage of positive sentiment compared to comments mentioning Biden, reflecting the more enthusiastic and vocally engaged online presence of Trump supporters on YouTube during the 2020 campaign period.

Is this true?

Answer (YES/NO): YES